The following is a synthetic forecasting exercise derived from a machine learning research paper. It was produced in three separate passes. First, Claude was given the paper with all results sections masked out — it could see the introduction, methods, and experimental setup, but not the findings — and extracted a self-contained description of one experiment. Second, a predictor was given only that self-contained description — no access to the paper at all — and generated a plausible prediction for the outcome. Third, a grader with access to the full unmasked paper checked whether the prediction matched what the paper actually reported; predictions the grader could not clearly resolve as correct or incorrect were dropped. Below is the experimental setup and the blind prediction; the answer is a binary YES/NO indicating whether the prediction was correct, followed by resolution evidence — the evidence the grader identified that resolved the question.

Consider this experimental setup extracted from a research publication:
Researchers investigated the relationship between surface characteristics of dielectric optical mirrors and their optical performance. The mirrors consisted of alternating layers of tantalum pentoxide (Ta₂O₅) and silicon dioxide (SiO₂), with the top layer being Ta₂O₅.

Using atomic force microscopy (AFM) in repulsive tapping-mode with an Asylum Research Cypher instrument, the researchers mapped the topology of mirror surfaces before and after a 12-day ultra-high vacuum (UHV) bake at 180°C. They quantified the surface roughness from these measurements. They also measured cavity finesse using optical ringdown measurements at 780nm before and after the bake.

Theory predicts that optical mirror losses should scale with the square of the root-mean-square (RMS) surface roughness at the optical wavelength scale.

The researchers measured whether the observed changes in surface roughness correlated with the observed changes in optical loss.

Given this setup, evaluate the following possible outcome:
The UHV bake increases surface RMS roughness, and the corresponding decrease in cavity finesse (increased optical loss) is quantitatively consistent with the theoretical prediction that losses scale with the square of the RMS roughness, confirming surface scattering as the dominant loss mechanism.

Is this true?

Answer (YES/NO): NO